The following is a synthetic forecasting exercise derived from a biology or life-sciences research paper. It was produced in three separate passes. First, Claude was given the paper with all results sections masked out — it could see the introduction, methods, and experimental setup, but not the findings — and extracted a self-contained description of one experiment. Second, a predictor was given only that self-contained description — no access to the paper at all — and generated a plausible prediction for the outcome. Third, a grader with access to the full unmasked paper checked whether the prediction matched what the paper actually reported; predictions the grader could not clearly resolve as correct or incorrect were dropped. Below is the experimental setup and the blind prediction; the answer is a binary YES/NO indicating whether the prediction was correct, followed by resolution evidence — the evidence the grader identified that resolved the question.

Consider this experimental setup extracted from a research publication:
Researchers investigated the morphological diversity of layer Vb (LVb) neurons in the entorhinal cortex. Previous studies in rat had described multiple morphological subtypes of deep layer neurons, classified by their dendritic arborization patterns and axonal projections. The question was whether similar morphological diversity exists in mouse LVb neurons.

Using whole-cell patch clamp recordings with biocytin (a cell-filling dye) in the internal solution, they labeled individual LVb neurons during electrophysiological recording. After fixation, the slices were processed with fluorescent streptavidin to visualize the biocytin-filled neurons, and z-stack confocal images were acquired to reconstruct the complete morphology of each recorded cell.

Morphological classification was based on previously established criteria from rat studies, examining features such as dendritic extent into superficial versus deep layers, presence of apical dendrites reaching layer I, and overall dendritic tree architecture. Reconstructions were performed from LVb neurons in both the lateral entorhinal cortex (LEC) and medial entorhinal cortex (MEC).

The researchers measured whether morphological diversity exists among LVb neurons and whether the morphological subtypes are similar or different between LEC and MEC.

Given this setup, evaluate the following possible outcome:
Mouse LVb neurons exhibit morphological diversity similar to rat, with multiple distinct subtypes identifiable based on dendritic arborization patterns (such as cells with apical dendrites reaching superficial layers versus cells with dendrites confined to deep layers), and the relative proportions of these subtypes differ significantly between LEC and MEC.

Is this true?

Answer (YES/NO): YES